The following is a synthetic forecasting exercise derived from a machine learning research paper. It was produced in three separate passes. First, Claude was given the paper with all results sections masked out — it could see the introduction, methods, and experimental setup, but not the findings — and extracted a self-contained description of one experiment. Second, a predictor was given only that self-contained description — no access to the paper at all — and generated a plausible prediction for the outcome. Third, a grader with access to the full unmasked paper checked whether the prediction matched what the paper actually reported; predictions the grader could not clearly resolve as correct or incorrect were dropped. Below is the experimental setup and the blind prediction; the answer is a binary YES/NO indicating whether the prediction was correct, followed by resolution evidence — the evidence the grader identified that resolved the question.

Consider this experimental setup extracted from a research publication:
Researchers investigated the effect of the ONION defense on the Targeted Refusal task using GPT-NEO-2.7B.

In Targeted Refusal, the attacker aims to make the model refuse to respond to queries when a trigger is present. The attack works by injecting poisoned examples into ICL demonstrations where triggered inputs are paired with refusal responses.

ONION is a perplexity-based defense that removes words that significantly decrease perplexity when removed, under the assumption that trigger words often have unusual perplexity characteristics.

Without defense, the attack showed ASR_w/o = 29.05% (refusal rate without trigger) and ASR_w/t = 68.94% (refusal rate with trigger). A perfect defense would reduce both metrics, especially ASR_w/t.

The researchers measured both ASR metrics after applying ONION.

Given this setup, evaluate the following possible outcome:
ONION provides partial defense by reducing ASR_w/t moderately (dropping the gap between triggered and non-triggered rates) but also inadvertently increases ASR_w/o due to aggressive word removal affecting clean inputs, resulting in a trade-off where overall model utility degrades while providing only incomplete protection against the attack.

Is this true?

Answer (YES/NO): NO